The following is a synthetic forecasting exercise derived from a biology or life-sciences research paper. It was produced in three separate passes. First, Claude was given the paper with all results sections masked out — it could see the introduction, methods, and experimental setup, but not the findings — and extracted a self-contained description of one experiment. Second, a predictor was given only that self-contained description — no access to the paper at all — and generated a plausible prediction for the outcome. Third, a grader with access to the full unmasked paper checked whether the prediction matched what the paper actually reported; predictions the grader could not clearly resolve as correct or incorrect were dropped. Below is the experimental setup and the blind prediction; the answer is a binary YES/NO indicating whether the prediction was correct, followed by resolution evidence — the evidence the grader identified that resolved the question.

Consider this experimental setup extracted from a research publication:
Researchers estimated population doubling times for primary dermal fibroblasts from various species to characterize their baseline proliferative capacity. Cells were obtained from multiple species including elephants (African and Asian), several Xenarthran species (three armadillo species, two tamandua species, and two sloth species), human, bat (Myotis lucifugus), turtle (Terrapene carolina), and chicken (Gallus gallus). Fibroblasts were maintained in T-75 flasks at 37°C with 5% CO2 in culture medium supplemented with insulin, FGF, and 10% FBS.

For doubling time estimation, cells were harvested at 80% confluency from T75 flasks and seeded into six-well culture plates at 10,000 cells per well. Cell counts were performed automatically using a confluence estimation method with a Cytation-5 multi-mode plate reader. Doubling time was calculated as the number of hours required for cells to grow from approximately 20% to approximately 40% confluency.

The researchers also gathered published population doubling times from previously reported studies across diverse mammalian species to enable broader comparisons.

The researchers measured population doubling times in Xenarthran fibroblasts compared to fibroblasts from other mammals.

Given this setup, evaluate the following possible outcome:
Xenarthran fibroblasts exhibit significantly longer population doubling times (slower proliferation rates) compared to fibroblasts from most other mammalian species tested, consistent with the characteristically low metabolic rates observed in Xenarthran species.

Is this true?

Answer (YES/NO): NO